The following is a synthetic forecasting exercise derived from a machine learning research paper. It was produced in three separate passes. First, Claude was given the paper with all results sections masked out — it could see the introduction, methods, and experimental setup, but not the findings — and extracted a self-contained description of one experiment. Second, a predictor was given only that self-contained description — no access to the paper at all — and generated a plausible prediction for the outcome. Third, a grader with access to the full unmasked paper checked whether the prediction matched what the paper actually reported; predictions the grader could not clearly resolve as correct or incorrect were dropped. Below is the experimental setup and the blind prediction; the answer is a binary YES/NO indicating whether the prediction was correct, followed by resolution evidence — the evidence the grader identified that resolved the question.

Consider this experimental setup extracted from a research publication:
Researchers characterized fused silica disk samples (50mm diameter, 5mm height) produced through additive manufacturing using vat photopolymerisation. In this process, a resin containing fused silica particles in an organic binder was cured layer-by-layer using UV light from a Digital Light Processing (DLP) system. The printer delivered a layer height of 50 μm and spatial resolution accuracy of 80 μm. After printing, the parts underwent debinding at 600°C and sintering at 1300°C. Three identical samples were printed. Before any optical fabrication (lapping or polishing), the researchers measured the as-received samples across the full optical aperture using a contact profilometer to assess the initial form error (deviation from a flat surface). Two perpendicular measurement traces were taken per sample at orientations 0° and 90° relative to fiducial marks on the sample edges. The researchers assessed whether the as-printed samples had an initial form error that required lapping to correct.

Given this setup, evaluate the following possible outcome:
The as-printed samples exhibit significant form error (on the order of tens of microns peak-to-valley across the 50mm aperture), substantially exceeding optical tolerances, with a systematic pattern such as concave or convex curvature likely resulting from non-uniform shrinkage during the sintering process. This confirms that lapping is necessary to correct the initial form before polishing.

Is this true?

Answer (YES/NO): NO